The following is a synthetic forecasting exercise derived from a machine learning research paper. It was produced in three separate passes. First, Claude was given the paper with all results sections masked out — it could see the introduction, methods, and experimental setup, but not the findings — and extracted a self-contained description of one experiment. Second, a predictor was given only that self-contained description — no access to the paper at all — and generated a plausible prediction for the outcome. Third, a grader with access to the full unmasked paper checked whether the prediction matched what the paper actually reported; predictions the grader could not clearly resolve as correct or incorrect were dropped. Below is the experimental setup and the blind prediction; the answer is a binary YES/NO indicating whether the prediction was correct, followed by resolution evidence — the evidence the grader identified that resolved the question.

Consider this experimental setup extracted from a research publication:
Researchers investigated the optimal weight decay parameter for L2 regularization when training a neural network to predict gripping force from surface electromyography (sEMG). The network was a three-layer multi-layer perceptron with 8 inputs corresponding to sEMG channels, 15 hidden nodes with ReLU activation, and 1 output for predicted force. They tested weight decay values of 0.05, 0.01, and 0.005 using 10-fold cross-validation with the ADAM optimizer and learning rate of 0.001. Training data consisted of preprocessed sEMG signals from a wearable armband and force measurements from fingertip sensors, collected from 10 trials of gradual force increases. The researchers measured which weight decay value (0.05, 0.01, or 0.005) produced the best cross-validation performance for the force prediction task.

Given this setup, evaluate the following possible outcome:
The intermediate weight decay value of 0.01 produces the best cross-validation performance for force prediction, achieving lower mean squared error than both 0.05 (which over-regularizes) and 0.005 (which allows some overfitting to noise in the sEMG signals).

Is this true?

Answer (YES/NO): YES